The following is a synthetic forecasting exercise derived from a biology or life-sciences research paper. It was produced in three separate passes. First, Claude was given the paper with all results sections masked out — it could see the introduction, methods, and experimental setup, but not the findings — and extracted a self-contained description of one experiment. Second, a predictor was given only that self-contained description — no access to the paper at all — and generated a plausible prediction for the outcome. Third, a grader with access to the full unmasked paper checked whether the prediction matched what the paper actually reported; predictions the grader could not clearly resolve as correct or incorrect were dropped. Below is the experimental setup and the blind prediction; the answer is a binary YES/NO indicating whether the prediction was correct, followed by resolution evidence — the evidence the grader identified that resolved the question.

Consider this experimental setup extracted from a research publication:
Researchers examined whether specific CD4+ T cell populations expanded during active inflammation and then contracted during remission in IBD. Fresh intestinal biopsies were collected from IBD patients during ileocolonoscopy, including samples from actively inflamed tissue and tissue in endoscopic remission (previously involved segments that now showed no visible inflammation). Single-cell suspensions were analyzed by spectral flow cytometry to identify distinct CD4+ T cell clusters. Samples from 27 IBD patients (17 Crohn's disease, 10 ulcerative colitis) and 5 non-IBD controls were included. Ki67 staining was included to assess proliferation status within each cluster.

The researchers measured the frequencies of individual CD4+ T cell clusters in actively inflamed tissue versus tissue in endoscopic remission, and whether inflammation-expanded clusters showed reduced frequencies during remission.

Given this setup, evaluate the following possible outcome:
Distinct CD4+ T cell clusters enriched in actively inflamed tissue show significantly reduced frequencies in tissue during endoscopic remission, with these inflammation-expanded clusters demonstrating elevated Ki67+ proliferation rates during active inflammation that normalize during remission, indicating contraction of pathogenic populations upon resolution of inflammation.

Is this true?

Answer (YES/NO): YES